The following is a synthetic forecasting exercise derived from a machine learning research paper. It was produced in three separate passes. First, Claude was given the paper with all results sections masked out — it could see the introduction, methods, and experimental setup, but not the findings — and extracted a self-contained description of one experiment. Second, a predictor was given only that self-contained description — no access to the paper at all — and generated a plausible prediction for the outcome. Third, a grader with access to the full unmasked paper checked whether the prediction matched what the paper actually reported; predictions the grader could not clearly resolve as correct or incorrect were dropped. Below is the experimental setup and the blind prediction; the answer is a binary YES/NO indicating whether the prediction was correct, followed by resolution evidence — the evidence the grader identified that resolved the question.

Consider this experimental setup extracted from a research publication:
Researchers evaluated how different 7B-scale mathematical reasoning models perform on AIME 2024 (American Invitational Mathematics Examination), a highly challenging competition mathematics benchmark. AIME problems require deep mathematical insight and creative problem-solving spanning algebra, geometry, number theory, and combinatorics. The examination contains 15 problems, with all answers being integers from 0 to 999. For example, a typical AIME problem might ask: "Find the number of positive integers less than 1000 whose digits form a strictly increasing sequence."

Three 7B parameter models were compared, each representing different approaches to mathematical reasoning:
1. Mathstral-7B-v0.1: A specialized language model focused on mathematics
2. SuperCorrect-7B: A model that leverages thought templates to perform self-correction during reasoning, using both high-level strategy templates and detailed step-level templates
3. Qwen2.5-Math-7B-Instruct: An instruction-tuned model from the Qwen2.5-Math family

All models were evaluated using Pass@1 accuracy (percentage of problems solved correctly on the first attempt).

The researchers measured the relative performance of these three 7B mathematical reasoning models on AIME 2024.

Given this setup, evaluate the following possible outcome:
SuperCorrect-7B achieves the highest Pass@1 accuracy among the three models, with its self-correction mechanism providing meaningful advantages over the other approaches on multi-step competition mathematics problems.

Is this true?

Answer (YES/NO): NO